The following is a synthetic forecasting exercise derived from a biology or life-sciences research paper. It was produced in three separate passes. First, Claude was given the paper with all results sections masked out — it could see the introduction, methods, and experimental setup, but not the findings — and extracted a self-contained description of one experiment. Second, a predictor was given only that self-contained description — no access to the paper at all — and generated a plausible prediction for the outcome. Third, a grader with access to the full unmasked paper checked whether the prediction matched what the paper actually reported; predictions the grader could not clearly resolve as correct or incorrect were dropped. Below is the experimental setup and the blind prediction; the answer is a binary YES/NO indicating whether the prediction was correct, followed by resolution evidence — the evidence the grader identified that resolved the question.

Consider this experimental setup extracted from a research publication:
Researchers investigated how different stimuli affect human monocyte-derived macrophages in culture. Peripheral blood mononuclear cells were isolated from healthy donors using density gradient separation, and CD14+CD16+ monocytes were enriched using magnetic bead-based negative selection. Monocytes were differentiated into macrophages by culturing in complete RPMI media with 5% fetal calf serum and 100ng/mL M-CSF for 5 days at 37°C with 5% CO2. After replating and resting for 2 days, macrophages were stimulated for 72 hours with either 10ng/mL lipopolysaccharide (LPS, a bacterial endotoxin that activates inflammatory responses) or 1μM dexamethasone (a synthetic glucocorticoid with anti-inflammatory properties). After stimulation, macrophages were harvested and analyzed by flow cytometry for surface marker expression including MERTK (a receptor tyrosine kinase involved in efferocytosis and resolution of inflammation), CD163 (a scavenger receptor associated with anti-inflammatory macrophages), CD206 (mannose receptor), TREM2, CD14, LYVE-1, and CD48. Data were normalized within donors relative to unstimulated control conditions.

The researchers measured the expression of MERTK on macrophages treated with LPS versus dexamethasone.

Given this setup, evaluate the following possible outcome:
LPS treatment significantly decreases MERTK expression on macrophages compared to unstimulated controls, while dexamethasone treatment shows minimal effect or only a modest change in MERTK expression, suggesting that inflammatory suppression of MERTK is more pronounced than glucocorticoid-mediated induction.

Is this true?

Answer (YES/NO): NO